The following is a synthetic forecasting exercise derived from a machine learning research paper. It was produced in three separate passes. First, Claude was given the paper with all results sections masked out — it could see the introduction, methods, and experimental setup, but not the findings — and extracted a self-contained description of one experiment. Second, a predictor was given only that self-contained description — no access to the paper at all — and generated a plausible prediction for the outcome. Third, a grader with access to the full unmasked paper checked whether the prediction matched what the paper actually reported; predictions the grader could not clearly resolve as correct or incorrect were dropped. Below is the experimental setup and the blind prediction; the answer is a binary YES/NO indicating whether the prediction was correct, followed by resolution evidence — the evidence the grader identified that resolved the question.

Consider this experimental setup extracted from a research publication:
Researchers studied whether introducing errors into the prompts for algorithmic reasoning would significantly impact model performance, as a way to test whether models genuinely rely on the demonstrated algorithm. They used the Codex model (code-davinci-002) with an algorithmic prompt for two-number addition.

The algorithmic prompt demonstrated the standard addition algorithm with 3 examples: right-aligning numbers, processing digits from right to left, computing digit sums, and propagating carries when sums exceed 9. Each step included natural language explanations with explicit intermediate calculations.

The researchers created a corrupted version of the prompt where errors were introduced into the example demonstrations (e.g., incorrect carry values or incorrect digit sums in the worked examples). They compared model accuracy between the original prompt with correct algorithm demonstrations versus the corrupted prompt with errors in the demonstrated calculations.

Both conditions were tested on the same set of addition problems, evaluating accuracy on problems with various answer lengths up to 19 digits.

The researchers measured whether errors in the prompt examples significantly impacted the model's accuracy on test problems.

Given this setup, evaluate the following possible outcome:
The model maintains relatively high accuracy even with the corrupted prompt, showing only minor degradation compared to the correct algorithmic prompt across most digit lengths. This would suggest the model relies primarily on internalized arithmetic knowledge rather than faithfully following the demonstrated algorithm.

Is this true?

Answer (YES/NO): NO